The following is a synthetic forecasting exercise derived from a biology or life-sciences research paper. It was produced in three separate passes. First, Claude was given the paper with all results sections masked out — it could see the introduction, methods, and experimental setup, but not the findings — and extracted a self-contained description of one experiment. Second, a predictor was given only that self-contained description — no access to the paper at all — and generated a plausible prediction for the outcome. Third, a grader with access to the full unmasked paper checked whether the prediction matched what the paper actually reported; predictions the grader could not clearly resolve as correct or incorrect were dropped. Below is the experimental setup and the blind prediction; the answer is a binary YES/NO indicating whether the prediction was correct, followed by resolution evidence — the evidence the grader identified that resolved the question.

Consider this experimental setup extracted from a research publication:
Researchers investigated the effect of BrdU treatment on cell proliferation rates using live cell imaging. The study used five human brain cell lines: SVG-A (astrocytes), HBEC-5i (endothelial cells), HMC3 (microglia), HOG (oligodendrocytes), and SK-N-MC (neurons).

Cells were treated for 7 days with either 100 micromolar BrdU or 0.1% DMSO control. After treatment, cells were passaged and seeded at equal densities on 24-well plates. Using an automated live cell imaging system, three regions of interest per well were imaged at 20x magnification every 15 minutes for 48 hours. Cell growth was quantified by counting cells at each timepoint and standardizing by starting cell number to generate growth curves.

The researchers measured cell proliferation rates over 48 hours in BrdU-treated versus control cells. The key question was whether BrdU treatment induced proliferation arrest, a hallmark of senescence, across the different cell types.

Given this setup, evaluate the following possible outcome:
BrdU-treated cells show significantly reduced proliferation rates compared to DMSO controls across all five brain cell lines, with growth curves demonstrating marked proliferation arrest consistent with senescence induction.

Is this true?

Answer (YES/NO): YES